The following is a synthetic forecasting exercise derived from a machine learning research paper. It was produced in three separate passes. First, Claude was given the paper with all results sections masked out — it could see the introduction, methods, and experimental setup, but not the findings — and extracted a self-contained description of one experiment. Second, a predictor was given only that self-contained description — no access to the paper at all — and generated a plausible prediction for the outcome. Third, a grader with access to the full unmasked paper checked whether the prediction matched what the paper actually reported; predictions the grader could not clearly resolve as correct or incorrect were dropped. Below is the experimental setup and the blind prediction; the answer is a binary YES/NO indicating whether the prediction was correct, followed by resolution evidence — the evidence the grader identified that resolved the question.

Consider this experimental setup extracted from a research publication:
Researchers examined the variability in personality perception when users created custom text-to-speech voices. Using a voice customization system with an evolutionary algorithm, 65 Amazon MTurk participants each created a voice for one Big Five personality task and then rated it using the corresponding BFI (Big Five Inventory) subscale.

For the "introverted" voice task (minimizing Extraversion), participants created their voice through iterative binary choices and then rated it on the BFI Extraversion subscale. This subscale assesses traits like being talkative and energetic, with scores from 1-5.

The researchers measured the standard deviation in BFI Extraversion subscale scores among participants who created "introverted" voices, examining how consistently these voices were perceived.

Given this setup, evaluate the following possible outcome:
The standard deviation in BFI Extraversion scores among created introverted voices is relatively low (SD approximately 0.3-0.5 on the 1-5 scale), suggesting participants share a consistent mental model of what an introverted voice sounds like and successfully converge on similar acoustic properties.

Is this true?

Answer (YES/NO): NO